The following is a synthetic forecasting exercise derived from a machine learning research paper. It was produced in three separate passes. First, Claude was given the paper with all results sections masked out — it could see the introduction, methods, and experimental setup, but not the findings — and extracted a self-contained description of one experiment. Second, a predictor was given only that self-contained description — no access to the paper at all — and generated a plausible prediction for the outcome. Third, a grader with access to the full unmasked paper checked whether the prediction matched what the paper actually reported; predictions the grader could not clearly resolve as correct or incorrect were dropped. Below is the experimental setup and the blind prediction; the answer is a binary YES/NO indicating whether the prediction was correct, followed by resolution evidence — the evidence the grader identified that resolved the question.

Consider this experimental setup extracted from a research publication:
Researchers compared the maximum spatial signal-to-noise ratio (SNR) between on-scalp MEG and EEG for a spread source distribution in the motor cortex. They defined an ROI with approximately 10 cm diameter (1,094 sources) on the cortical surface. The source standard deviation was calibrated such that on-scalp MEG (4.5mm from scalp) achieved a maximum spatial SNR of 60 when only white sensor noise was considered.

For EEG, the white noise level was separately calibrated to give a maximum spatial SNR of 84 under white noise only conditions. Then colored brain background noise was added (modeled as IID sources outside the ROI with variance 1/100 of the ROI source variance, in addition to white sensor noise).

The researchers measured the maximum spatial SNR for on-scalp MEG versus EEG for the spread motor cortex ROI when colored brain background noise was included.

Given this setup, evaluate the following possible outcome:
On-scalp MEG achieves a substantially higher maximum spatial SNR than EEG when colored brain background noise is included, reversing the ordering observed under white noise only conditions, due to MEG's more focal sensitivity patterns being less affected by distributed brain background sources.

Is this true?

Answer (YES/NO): YES